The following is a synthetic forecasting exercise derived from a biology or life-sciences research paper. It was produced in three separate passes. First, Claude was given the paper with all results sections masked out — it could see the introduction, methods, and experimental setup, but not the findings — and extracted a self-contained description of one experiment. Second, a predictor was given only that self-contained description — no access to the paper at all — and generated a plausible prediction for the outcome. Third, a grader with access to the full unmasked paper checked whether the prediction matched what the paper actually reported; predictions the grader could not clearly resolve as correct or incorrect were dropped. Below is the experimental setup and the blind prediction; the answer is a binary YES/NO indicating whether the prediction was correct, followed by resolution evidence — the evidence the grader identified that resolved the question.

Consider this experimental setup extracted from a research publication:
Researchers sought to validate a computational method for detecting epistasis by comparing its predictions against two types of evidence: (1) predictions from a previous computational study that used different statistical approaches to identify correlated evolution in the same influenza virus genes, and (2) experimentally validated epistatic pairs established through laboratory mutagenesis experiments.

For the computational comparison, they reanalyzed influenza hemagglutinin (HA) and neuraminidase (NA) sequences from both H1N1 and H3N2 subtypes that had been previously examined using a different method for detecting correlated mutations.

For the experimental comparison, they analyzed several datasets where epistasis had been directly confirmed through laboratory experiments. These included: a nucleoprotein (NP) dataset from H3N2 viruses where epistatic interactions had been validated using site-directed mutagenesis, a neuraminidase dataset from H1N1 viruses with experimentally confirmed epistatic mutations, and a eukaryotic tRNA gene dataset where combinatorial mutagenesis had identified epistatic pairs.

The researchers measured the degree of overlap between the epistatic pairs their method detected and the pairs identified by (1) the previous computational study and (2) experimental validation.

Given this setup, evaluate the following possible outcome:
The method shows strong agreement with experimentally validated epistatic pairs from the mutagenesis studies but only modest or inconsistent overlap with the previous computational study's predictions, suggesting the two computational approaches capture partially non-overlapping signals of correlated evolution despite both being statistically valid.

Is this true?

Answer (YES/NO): YES